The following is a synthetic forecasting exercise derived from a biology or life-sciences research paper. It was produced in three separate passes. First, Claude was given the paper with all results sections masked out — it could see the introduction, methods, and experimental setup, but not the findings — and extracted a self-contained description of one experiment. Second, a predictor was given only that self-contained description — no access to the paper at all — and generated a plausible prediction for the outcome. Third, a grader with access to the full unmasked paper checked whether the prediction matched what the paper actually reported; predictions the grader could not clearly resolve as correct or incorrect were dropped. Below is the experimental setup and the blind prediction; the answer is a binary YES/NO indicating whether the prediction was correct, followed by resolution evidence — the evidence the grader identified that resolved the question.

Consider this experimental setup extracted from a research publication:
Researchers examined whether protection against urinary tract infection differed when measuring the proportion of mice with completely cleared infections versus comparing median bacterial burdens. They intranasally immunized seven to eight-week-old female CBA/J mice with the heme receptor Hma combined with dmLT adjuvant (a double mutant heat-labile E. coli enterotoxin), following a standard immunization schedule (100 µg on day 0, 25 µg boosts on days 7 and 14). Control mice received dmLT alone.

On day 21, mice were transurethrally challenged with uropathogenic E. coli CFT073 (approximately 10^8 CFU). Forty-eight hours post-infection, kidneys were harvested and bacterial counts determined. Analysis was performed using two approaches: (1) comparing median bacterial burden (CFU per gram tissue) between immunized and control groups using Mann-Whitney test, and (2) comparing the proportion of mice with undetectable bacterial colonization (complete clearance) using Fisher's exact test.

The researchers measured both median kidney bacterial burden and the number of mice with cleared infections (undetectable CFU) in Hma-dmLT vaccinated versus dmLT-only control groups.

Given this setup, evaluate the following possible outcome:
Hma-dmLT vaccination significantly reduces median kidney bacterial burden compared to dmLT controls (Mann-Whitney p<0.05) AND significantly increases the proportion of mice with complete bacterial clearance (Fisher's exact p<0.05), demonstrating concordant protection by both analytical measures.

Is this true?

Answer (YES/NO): NO